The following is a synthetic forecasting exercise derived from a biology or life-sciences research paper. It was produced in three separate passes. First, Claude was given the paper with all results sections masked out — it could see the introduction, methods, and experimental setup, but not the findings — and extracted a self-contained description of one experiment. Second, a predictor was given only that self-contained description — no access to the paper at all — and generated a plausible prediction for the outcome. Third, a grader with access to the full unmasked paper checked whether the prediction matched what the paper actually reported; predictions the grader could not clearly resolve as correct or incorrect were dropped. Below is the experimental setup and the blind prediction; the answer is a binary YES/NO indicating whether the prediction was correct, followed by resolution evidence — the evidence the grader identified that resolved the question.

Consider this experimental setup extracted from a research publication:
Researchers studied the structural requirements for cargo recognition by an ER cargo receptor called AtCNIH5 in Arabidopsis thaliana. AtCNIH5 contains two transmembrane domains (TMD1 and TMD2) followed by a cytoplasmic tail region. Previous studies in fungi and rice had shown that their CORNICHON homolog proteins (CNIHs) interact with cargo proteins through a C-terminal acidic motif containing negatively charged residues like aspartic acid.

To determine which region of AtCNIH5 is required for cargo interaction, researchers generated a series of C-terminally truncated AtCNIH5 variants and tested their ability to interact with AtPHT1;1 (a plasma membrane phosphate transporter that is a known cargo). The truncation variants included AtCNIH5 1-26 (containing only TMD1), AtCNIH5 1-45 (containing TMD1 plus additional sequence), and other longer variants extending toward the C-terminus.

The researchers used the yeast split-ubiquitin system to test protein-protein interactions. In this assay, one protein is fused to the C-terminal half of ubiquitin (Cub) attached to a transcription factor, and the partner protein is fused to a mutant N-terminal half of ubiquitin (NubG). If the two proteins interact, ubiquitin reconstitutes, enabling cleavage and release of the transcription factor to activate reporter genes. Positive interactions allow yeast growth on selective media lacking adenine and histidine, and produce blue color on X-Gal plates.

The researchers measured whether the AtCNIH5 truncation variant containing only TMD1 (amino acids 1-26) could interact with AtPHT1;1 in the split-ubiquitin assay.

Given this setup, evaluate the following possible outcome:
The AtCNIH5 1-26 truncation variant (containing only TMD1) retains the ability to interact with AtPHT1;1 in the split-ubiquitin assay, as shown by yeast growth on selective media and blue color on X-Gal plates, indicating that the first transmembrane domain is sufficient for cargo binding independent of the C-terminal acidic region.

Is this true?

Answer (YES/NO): YES